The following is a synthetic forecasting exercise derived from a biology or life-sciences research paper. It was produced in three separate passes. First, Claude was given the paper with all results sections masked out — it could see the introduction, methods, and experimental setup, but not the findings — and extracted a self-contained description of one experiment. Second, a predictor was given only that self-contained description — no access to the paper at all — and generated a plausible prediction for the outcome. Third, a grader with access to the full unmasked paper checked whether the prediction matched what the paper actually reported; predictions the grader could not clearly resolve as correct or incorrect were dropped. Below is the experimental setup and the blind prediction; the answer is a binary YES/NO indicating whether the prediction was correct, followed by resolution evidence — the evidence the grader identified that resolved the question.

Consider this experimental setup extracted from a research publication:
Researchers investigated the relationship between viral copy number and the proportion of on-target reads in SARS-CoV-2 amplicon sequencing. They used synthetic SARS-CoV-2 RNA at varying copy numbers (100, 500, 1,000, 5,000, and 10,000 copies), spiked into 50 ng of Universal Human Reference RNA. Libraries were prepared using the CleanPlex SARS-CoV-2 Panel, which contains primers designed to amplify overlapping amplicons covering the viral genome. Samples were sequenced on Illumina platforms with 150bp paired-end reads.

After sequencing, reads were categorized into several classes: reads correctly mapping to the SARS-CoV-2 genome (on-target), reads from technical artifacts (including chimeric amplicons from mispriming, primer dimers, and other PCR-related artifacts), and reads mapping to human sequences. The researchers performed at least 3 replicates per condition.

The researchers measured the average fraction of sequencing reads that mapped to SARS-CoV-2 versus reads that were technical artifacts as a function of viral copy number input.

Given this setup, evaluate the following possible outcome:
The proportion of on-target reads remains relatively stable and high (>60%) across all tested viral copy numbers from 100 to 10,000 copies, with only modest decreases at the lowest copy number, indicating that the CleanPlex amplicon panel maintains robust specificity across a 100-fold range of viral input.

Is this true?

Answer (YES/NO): NO